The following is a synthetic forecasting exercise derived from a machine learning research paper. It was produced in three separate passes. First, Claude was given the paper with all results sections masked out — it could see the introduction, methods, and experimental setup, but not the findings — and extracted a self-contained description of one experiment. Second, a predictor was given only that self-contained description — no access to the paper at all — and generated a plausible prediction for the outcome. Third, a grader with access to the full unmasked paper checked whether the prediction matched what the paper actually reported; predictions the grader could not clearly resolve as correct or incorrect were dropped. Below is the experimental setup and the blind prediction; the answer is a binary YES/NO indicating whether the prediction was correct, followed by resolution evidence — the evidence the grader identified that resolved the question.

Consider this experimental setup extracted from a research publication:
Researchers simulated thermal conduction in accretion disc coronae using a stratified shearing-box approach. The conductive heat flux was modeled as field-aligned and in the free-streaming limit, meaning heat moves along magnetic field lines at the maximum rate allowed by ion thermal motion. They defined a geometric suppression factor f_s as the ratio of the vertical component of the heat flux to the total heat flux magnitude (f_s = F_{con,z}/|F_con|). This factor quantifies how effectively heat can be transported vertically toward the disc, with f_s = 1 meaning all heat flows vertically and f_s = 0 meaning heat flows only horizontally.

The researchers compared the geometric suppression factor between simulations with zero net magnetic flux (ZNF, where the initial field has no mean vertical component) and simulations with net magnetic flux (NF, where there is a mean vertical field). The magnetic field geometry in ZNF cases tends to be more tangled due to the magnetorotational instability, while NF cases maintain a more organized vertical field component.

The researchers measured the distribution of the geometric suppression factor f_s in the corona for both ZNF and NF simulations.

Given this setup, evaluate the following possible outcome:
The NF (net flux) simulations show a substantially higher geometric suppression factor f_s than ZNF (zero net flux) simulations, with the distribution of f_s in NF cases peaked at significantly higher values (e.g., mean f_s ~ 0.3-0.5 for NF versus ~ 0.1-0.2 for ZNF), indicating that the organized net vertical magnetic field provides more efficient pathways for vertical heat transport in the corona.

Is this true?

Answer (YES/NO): NO